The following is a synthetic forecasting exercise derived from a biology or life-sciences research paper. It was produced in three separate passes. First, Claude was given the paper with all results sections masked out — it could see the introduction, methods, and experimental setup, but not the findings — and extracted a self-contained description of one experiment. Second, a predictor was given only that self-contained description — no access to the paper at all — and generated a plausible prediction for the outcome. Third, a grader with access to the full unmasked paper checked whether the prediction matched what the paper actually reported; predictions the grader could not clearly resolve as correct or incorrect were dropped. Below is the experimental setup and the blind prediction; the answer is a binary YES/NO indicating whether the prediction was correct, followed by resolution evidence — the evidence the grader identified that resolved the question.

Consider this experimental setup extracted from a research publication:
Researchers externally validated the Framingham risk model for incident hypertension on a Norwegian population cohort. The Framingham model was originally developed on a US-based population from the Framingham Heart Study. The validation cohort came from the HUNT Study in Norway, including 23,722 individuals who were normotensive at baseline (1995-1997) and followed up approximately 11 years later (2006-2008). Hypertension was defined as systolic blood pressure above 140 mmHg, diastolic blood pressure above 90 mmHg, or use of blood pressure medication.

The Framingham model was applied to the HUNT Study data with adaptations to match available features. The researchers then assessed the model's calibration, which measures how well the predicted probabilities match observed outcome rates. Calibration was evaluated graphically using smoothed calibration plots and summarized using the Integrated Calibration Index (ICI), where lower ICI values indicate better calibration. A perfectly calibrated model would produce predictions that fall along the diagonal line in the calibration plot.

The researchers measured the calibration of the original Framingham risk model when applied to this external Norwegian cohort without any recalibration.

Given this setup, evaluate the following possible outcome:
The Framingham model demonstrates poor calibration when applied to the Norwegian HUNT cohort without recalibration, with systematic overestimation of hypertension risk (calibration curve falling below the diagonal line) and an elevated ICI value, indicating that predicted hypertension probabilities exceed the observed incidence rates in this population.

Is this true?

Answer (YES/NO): YES